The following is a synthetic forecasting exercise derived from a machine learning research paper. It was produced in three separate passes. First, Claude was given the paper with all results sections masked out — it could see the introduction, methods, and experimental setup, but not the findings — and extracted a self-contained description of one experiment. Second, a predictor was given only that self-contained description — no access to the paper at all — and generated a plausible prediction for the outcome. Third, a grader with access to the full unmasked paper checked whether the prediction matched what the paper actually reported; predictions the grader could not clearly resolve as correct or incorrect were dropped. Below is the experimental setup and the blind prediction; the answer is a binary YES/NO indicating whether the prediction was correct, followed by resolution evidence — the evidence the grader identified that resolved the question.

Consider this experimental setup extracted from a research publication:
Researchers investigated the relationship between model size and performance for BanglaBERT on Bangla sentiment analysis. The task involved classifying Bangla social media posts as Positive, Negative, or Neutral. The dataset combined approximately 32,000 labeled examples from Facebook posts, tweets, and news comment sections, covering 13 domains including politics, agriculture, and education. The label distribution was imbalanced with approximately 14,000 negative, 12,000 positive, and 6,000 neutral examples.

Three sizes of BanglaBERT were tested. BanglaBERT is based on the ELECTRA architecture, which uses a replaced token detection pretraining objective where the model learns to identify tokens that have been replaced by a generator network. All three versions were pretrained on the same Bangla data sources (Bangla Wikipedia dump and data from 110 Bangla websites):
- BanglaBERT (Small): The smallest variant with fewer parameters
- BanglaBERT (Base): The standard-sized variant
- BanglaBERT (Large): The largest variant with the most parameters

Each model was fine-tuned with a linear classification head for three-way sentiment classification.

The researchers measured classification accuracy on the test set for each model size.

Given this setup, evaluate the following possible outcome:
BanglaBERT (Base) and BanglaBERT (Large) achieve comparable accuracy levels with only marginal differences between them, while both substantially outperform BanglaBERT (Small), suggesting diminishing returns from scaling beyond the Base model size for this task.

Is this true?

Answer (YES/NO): YES